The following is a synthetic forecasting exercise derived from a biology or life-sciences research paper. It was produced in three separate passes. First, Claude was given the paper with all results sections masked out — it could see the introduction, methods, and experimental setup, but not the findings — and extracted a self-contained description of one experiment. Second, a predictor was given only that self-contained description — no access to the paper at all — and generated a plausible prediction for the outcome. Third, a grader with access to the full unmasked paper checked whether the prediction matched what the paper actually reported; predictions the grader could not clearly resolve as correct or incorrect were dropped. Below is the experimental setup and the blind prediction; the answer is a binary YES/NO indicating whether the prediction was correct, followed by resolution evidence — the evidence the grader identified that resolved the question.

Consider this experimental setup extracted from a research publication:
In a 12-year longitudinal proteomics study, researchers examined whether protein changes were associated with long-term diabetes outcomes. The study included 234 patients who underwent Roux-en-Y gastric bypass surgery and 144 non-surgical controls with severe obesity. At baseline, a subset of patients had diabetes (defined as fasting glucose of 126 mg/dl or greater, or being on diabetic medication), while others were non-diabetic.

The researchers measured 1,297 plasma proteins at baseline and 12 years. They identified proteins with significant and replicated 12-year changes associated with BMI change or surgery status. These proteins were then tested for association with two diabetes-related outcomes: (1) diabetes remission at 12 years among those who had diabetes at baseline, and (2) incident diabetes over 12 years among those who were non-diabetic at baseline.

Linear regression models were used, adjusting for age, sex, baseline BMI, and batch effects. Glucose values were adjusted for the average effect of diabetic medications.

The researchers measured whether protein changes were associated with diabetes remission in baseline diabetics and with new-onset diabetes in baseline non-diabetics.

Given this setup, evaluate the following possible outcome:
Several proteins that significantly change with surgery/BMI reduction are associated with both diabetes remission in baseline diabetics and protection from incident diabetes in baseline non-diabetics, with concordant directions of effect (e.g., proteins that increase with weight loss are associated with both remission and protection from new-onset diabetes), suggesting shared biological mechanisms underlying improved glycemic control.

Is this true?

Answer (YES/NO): NO